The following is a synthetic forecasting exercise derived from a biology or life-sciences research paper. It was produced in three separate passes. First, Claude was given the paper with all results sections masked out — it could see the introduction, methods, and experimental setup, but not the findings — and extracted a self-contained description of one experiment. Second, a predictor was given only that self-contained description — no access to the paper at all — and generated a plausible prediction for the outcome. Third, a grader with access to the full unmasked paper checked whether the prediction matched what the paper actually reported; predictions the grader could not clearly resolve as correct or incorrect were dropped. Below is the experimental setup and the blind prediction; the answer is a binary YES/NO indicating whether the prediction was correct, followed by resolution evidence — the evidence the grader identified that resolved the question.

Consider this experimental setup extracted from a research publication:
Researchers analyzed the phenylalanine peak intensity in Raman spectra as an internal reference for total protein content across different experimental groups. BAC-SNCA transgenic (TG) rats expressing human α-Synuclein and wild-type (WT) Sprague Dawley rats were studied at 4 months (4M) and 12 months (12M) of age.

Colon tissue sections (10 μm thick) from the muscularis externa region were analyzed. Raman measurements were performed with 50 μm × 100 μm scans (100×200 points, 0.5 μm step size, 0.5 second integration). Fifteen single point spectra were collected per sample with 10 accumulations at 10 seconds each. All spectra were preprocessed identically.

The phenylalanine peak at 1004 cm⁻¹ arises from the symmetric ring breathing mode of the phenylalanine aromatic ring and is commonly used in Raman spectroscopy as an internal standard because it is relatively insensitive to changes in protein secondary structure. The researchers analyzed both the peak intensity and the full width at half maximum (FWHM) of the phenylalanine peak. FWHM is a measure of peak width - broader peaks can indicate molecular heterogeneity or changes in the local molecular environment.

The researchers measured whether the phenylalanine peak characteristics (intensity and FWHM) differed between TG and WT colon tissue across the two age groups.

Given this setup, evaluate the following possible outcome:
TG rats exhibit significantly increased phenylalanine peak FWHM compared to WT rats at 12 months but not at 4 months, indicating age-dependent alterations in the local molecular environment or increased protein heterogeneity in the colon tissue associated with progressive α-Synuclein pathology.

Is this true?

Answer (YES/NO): NO